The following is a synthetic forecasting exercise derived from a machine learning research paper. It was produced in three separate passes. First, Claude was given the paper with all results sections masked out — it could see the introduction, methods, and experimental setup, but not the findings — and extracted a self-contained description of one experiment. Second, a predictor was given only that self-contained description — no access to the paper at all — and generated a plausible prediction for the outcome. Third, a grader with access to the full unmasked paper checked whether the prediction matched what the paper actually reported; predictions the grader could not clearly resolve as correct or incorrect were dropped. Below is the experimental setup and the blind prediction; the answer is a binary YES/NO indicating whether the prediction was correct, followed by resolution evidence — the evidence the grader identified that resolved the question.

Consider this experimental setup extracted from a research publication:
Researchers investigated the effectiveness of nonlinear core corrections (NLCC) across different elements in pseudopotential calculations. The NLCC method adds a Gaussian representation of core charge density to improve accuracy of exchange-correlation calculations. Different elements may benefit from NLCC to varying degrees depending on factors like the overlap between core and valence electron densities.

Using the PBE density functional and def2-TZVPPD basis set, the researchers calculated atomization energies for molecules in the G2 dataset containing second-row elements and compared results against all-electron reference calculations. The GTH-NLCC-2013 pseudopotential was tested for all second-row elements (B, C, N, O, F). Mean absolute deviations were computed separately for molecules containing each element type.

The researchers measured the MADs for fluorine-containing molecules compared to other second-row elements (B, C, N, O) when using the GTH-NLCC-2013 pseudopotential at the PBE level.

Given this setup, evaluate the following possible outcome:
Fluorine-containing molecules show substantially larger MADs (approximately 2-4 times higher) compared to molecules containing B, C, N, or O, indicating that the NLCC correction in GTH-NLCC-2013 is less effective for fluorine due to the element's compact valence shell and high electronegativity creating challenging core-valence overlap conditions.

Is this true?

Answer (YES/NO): NO